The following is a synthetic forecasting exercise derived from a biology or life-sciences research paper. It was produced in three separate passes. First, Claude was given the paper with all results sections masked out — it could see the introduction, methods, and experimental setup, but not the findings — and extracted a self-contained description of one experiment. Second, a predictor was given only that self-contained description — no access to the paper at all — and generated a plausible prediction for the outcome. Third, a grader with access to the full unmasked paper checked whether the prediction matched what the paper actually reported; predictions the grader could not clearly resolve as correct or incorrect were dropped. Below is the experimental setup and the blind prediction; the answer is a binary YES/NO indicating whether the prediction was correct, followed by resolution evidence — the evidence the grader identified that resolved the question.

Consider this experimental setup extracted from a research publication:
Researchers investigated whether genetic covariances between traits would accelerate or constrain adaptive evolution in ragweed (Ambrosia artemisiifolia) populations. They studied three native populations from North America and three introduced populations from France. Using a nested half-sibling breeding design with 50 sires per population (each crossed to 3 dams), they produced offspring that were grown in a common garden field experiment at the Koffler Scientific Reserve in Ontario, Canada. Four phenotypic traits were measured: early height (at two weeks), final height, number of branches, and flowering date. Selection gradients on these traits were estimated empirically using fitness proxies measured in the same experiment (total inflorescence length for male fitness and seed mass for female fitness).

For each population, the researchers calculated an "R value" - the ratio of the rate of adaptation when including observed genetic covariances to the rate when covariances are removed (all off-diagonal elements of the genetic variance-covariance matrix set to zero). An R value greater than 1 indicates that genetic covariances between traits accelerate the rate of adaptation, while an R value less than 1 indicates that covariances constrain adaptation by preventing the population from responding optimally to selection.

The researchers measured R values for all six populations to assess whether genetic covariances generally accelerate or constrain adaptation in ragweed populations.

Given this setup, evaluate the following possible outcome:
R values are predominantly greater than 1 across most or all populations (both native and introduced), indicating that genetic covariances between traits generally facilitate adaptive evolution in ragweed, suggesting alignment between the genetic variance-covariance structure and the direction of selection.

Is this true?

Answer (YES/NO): NO